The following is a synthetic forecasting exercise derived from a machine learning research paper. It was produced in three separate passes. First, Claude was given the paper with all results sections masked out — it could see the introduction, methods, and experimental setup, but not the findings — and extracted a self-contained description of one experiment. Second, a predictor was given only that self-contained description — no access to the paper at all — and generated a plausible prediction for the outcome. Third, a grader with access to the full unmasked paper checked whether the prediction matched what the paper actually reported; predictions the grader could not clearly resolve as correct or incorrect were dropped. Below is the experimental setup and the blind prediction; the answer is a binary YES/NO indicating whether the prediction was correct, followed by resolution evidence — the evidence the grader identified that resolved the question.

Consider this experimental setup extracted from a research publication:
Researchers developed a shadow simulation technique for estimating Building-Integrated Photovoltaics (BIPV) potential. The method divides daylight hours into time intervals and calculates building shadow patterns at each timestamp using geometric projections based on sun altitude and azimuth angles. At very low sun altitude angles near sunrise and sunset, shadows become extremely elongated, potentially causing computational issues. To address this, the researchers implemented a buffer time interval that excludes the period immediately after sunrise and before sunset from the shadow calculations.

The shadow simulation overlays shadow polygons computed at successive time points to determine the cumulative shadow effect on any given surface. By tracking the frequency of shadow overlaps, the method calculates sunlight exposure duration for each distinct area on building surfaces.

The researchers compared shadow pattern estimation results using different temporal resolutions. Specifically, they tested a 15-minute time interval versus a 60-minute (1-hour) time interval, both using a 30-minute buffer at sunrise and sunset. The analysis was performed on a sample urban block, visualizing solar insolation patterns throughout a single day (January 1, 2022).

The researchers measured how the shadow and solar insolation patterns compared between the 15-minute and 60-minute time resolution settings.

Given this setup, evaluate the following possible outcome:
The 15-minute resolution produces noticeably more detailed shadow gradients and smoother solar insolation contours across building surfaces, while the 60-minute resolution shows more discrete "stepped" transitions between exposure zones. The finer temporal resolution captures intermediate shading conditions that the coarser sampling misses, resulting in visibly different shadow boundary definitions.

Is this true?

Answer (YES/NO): NO